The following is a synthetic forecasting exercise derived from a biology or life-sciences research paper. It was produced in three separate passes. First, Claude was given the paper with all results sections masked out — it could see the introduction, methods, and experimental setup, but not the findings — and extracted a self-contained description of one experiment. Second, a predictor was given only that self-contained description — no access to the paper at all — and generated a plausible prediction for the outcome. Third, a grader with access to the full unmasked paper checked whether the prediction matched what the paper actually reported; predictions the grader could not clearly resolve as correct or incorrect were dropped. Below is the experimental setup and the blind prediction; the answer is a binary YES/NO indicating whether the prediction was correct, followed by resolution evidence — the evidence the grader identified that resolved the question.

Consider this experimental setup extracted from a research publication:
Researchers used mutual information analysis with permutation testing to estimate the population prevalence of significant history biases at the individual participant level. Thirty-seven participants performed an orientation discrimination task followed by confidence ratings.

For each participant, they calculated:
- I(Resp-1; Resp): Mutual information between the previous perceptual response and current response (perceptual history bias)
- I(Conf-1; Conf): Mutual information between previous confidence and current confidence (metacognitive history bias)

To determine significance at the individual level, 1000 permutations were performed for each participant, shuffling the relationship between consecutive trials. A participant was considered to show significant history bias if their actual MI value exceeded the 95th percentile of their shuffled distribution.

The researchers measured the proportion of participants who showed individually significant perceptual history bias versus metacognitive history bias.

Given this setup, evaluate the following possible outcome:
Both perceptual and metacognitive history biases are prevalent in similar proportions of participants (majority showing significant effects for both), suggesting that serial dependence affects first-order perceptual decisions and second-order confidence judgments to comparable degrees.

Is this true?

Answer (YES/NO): NO